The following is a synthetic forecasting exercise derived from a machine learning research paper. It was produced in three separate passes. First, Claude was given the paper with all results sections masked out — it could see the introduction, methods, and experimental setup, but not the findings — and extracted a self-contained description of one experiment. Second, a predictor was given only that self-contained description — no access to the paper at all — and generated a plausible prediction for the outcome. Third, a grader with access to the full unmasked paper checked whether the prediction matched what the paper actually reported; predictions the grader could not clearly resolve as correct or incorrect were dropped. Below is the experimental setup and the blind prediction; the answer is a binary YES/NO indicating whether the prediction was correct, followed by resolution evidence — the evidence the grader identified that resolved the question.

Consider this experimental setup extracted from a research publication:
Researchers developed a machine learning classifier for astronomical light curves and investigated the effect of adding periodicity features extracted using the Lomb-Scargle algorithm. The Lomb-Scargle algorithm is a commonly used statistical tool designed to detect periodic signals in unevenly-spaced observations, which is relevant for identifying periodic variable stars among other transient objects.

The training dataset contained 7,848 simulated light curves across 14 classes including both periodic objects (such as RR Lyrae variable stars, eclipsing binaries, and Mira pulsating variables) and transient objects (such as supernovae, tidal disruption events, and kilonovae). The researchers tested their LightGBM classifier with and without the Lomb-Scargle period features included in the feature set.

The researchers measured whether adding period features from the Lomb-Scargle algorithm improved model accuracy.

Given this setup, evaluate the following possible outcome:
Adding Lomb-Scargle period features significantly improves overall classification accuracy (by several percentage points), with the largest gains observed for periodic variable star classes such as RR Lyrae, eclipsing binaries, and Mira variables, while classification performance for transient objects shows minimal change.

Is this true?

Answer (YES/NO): NO